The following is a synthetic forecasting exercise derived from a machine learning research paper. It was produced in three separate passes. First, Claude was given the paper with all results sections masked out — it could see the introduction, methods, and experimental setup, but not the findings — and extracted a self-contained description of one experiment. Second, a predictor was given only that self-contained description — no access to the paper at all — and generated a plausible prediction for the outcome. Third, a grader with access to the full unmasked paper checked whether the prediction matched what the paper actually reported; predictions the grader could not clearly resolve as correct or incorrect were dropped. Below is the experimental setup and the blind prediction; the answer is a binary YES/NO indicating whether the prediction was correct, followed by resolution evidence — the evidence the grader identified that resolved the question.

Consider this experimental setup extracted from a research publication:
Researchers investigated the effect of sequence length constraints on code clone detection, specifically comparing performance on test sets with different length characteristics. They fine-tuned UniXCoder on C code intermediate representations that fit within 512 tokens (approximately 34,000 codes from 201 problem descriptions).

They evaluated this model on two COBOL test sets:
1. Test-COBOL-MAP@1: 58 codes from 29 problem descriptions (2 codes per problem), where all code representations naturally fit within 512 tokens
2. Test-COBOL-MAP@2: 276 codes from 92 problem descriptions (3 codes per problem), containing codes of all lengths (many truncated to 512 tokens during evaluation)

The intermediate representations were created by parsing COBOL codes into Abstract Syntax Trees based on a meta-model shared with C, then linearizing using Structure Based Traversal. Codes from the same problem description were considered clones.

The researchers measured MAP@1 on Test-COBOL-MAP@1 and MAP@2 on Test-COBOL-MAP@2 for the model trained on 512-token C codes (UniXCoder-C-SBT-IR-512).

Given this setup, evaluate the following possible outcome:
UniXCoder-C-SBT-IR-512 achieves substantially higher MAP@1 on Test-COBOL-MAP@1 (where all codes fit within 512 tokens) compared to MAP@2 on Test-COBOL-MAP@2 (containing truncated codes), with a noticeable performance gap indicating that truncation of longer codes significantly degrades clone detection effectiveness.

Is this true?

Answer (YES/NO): YES